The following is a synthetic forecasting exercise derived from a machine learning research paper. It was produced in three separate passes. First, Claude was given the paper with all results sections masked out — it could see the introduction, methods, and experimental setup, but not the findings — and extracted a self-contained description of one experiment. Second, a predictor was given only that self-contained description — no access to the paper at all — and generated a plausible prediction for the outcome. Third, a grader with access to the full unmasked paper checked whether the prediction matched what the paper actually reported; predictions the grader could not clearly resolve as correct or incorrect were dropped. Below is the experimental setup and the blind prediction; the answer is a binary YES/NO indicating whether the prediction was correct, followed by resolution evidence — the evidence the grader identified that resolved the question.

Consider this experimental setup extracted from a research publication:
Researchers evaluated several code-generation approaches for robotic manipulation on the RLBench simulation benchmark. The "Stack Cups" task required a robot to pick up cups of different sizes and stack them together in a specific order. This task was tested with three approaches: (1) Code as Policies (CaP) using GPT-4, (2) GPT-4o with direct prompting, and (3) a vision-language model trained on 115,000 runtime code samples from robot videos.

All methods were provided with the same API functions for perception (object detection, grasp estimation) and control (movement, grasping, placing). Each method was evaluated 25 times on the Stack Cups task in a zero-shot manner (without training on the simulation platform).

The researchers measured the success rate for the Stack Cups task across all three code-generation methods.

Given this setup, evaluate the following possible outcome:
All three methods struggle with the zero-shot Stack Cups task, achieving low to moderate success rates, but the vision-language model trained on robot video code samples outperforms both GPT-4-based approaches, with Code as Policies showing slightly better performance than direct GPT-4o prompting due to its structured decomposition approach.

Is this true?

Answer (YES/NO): NO